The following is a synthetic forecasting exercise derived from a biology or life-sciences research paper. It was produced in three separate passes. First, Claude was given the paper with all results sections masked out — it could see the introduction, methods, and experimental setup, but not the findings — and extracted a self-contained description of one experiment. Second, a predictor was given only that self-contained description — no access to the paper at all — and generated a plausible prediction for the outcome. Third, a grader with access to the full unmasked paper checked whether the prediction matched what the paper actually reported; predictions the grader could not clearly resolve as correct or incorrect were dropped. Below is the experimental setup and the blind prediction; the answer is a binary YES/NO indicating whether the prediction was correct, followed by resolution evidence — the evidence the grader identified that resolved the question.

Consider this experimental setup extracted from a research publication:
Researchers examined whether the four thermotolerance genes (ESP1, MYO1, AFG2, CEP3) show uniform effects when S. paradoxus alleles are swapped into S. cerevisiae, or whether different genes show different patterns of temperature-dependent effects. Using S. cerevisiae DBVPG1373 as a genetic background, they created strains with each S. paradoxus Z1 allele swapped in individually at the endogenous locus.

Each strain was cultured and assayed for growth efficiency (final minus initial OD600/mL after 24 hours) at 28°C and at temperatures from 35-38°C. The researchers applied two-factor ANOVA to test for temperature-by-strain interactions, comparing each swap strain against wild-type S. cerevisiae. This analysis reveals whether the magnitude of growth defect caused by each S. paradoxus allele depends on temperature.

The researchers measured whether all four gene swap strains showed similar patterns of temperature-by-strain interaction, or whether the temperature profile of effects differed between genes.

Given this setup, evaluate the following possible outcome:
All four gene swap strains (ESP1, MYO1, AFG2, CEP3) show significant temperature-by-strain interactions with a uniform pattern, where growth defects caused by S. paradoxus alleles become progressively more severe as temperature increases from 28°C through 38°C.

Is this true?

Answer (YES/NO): NO